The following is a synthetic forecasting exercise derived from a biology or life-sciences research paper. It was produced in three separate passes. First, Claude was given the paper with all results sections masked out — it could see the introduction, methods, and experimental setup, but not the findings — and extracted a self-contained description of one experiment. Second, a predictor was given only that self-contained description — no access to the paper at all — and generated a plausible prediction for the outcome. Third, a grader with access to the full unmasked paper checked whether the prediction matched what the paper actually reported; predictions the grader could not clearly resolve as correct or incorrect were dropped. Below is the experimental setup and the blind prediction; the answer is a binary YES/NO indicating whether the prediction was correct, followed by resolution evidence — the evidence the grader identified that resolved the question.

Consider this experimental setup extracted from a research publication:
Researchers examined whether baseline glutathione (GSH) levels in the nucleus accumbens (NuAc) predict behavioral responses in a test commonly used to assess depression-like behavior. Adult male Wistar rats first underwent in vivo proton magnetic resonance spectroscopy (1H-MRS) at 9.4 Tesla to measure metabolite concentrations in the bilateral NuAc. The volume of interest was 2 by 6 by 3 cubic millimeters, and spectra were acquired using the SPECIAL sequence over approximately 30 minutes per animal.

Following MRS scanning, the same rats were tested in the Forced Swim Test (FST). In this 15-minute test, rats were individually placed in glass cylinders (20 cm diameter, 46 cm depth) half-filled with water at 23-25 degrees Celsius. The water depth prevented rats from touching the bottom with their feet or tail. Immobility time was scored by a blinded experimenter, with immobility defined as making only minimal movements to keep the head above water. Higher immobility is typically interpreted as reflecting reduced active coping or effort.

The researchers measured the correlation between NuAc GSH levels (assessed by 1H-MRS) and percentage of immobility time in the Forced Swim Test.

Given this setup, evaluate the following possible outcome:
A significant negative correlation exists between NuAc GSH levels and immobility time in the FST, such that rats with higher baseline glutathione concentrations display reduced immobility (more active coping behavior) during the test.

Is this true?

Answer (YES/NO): YES